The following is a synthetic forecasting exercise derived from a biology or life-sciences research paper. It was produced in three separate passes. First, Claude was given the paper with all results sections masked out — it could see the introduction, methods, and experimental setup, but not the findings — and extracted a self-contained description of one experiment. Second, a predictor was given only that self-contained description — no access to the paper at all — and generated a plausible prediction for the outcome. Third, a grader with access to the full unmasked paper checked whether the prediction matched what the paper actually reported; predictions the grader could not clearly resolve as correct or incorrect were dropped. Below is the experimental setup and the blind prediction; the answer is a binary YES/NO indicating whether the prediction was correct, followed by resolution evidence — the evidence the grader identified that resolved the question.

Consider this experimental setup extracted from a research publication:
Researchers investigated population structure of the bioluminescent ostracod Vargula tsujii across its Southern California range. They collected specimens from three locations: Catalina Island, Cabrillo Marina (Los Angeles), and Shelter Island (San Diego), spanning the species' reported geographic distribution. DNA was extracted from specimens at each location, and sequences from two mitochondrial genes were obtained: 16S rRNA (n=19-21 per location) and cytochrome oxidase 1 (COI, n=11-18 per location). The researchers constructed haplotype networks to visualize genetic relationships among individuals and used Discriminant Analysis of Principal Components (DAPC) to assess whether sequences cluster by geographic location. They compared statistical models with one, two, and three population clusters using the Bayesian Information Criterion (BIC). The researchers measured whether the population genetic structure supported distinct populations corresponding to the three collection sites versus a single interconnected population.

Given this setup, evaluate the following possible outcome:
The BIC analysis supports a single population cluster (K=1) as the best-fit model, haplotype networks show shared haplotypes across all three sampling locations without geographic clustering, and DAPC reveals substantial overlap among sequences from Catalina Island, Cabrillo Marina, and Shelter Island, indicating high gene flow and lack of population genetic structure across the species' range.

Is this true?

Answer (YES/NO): NO